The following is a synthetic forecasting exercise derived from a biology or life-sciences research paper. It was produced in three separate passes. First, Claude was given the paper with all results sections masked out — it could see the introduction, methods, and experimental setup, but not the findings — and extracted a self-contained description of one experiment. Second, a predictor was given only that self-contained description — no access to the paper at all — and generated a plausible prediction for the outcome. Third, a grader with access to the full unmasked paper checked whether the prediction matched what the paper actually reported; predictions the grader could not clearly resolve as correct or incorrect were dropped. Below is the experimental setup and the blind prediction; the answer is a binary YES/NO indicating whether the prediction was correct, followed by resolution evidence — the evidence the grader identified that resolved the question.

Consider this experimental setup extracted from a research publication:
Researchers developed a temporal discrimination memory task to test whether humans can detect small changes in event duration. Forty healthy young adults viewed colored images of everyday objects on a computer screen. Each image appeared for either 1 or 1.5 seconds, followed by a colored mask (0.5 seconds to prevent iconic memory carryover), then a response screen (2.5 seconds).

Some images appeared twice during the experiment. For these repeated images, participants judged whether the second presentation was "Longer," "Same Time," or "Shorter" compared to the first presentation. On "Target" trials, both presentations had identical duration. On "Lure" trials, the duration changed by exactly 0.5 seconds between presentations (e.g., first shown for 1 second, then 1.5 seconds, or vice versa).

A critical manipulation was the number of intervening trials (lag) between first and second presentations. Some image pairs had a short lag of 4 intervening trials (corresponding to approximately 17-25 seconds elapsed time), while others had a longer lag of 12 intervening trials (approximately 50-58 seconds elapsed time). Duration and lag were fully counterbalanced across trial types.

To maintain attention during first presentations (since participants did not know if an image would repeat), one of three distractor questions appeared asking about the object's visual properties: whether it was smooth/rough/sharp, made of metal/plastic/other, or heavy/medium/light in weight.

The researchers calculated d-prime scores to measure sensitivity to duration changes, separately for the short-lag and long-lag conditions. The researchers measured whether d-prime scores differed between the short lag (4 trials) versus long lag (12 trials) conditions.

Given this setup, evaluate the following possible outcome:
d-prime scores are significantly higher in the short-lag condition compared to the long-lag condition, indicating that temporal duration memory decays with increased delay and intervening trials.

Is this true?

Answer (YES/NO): NO